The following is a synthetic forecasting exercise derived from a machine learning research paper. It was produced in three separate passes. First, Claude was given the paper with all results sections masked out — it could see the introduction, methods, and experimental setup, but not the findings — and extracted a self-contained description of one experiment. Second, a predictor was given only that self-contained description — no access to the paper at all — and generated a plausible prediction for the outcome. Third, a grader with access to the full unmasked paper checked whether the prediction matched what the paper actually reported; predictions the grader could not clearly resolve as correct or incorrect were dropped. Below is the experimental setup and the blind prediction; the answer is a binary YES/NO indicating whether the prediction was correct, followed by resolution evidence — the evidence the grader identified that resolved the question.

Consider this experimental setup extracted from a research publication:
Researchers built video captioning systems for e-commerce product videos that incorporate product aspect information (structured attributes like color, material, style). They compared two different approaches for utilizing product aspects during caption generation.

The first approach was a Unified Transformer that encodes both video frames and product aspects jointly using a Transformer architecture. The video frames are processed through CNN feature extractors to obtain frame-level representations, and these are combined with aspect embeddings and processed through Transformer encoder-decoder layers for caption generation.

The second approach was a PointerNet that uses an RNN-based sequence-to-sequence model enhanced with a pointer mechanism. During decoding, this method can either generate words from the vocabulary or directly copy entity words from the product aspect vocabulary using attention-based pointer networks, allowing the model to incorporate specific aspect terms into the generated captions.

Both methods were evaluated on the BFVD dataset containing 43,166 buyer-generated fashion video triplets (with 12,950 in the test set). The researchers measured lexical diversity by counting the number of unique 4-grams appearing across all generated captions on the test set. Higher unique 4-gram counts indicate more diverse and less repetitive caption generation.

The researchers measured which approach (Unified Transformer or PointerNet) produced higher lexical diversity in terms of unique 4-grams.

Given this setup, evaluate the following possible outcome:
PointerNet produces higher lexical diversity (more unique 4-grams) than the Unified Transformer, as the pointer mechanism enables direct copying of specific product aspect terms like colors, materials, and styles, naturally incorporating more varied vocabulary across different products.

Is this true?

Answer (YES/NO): YES